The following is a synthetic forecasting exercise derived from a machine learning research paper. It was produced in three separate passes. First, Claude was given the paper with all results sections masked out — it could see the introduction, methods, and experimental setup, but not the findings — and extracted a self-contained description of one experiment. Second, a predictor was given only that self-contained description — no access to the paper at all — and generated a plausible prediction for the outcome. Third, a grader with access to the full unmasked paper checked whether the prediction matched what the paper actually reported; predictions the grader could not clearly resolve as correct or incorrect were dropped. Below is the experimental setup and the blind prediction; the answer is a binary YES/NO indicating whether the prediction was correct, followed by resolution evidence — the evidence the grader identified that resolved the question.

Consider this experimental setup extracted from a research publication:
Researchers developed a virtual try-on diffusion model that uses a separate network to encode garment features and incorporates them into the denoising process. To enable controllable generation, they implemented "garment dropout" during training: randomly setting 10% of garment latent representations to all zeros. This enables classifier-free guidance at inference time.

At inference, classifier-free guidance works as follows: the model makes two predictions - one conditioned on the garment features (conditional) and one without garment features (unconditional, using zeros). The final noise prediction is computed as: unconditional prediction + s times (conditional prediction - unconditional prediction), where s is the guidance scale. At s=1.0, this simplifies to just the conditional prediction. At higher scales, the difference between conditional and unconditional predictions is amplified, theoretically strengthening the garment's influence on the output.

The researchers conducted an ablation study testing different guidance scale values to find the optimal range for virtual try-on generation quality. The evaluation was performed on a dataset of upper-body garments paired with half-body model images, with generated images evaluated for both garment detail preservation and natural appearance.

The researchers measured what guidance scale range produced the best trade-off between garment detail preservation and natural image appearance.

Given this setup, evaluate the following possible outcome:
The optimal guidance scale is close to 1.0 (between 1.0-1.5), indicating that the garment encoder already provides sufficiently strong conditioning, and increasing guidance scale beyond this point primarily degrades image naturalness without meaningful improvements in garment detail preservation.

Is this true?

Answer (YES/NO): NO